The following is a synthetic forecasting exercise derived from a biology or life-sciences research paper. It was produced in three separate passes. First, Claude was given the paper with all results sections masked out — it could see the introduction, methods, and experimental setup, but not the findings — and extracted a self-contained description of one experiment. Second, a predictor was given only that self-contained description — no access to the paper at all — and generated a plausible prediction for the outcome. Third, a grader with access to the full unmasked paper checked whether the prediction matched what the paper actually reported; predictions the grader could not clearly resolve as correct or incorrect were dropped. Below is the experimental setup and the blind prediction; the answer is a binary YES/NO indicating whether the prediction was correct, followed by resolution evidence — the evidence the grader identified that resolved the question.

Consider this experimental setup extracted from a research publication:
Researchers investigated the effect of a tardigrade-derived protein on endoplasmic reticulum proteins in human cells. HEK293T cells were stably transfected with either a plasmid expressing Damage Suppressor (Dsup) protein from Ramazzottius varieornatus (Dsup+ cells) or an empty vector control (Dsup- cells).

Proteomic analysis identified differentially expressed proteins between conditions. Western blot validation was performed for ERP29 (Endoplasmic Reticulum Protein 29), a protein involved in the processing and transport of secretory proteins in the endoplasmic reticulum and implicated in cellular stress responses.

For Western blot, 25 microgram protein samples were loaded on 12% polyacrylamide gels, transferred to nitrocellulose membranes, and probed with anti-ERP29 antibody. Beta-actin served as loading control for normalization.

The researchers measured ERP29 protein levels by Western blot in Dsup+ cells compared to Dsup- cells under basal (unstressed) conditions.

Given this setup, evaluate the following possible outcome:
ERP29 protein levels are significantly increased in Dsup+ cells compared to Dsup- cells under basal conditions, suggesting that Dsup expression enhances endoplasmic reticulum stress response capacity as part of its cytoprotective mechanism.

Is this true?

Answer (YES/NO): NO